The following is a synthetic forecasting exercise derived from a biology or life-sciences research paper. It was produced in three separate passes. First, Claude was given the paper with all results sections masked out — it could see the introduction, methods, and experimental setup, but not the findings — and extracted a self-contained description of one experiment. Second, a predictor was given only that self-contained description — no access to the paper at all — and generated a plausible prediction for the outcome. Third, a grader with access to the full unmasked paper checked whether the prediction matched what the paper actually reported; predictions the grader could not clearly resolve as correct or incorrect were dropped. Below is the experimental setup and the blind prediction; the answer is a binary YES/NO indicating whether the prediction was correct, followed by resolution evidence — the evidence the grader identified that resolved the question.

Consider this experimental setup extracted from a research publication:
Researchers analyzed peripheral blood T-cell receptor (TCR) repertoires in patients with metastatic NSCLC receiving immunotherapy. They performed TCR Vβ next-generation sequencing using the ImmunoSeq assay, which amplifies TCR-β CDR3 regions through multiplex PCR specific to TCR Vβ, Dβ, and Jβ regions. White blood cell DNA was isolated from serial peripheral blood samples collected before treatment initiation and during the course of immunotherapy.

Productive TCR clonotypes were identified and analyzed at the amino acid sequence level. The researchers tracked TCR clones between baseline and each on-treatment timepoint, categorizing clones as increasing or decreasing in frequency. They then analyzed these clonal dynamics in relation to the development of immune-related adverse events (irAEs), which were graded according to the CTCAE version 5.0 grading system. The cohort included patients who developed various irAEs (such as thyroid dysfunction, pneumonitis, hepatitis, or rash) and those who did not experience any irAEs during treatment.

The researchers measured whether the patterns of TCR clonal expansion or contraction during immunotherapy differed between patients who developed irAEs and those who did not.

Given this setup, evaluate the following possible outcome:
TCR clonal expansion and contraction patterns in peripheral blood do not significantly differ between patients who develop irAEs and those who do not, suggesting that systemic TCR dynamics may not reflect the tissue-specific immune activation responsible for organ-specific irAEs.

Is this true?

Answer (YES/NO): NO